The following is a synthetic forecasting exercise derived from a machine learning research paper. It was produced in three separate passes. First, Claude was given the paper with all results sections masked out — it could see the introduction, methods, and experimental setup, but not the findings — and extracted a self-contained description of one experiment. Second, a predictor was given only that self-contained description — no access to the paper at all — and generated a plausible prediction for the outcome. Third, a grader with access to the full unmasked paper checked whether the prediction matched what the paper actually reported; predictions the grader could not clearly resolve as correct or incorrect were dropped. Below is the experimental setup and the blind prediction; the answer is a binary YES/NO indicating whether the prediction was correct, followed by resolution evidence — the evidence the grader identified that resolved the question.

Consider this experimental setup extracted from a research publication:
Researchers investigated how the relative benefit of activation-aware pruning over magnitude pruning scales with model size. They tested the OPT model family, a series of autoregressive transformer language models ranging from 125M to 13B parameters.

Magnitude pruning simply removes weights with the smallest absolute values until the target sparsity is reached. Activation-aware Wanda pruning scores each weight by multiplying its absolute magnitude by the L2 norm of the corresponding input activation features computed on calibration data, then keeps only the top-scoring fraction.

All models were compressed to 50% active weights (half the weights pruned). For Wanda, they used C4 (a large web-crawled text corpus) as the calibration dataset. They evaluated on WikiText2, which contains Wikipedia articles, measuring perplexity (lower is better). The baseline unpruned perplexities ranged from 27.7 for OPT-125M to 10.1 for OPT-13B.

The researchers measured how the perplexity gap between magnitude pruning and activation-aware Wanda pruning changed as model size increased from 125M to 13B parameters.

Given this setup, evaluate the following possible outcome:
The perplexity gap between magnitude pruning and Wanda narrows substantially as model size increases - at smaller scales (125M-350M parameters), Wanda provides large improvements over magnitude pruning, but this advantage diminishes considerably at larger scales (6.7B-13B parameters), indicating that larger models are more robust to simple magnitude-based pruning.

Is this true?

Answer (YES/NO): NO